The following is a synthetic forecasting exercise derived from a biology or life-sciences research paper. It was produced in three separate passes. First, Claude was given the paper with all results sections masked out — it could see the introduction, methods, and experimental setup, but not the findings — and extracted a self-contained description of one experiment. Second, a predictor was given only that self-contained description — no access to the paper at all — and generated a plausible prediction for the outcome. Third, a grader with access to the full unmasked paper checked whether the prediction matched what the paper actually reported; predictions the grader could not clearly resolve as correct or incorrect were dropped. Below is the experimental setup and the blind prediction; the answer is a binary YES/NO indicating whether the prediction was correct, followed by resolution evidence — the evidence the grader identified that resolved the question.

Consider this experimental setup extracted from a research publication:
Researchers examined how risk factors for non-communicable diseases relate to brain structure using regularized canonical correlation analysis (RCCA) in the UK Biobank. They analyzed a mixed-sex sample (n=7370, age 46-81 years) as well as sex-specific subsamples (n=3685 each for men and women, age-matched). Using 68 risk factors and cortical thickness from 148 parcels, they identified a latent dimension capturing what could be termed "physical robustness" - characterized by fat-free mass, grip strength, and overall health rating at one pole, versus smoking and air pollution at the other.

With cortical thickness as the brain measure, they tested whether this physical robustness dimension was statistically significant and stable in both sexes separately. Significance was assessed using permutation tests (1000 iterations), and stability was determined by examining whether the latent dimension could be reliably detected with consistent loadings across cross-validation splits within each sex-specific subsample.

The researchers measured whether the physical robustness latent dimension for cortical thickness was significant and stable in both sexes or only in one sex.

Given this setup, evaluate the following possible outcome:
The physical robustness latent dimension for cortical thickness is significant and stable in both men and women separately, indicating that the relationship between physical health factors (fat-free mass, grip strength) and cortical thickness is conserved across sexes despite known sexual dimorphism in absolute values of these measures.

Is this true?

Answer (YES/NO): NO